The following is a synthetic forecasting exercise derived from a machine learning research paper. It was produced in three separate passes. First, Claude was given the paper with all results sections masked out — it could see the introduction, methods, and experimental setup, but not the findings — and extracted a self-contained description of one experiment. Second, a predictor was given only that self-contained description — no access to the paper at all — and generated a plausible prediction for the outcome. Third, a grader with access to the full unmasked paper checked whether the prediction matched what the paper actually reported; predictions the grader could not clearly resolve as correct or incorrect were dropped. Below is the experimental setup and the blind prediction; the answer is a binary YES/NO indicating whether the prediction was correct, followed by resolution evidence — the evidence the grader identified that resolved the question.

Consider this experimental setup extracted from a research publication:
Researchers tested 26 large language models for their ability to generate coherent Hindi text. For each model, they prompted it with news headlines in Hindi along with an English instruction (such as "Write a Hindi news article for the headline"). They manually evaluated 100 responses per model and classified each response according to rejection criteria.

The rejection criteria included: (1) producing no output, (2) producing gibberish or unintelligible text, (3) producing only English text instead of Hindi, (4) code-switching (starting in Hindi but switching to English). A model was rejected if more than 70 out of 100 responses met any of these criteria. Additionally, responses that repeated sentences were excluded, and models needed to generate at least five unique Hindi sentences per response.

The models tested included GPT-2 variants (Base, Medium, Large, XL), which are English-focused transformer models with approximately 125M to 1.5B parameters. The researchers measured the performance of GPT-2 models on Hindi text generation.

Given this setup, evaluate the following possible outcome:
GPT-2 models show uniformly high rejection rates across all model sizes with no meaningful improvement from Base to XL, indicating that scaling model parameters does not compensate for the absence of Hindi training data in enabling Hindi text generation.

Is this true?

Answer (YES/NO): YES